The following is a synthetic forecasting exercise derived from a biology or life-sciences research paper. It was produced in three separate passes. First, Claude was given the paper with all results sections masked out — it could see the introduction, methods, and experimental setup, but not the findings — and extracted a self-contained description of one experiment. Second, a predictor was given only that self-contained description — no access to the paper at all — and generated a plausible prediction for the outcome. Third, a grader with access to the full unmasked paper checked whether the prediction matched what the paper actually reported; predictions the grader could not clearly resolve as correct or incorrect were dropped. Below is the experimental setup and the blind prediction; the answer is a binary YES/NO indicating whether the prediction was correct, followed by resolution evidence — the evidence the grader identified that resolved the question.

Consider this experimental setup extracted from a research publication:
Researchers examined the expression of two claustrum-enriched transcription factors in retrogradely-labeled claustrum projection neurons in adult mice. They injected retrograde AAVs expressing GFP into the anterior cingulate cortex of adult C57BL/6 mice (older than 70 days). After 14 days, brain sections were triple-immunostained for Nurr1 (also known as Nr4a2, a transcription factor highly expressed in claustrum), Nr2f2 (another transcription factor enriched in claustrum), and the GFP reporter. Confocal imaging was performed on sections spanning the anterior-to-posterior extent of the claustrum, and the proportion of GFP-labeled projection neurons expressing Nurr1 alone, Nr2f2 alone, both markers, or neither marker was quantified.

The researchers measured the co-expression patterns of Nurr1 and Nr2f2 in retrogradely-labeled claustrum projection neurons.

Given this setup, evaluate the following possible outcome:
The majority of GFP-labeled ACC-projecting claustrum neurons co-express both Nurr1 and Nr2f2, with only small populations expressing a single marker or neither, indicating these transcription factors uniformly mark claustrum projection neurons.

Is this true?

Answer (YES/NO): NO